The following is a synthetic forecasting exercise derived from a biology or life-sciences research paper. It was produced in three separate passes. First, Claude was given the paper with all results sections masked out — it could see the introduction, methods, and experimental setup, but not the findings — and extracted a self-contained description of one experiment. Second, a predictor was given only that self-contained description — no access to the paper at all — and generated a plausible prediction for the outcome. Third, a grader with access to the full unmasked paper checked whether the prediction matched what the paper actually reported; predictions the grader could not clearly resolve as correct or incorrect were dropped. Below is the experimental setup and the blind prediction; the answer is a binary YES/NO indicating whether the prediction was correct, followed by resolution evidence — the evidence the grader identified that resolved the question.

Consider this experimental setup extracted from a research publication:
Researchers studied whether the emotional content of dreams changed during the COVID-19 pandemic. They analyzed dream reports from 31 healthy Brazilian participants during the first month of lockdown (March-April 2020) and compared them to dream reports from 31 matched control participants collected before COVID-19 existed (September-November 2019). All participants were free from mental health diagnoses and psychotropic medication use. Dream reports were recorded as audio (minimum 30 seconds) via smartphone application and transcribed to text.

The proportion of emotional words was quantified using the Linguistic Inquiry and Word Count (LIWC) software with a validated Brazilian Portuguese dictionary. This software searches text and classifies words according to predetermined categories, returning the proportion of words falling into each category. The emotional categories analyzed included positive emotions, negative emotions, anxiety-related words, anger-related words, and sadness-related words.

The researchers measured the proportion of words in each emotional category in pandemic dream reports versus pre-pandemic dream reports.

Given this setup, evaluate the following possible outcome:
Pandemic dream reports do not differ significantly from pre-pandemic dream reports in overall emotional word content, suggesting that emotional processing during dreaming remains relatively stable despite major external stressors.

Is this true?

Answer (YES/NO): NO